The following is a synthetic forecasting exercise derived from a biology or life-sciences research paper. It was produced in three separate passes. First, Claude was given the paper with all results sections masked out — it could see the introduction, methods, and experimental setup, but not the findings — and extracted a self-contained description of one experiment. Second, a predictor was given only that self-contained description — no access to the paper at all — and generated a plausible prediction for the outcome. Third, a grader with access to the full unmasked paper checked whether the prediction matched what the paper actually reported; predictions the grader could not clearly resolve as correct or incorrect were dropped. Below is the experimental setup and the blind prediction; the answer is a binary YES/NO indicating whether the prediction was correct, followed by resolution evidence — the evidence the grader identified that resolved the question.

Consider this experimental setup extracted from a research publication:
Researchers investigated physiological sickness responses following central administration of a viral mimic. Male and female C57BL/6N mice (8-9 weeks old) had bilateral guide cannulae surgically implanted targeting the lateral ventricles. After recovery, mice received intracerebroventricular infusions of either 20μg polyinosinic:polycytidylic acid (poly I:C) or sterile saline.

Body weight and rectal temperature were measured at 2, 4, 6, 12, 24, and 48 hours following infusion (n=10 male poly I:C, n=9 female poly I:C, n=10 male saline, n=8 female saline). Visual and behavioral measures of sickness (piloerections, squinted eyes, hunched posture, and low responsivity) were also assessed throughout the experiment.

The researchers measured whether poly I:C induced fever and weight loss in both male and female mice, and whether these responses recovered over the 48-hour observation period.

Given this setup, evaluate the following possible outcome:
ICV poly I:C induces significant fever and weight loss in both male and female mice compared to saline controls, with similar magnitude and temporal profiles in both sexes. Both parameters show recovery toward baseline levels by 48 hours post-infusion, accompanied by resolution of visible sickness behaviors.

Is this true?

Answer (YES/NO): NO